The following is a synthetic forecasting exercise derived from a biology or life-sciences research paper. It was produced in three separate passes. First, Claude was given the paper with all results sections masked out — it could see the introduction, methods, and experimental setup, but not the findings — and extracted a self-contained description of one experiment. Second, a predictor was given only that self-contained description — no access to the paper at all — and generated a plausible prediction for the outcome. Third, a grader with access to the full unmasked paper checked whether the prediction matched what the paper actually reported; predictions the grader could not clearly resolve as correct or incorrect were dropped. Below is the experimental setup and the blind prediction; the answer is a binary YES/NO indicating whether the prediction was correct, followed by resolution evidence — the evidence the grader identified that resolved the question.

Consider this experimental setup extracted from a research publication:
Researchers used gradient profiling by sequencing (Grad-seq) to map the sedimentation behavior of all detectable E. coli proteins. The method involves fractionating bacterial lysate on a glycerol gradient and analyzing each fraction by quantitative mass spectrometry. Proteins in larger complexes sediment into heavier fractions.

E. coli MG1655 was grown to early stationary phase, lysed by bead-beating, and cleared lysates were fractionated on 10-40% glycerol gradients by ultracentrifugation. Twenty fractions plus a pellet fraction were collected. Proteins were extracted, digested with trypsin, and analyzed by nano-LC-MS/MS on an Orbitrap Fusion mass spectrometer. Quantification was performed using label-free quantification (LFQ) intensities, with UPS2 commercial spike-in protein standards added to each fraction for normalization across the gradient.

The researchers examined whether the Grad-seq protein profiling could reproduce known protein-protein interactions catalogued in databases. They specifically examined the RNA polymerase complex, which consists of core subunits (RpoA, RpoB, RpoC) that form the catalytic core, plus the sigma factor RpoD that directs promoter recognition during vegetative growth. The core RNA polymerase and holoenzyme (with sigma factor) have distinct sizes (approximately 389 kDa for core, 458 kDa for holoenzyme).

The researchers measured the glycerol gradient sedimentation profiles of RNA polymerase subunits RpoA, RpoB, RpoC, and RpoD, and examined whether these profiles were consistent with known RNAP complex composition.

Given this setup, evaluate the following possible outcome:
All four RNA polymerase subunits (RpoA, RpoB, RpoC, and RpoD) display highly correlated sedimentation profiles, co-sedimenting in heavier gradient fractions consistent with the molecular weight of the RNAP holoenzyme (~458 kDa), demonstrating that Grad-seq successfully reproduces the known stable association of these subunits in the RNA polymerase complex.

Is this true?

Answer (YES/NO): NO